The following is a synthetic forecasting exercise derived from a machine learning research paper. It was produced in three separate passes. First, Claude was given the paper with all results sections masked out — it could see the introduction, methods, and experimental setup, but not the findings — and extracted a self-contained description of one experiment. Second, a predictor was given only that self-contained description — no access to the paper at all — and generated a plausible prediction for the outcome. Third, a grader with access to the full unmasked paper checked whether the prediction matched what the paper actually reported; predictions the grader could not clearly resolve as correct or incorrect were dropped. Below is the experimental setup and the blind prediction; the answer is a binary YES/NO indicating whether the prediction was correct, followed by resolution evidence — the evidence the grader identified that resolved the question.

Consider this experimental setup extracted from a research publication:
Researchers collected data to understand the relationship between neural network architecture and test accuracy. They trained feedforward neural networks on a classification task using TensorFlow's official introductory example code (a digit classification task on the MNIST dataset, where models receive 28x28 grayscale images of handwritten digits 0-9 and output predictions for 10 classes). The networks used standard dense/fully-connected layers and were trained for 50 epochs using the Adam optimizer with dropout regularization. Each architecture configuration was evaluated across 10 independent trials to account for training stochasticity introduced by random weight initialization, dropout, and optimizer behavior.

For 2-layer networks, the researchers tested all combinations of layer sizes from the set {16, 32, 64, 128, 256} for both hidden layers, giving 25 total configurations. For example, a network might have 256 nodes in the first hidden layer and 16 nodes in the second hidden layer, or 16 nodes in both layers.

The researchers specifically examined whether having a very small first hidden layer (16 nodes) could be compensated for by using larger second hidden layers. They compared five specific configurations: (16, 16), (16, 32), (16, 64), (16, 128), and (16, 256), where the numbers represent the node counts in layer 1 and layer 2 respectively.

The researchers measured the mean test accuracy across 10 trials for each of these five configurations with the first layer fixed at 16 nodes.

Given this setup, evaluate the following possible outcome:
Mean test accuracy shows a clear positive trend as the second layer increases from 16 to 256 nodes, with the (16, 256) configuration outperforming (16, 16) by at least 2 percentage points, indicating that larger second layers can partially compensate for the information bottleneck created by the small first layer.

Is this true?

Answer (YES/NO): NO